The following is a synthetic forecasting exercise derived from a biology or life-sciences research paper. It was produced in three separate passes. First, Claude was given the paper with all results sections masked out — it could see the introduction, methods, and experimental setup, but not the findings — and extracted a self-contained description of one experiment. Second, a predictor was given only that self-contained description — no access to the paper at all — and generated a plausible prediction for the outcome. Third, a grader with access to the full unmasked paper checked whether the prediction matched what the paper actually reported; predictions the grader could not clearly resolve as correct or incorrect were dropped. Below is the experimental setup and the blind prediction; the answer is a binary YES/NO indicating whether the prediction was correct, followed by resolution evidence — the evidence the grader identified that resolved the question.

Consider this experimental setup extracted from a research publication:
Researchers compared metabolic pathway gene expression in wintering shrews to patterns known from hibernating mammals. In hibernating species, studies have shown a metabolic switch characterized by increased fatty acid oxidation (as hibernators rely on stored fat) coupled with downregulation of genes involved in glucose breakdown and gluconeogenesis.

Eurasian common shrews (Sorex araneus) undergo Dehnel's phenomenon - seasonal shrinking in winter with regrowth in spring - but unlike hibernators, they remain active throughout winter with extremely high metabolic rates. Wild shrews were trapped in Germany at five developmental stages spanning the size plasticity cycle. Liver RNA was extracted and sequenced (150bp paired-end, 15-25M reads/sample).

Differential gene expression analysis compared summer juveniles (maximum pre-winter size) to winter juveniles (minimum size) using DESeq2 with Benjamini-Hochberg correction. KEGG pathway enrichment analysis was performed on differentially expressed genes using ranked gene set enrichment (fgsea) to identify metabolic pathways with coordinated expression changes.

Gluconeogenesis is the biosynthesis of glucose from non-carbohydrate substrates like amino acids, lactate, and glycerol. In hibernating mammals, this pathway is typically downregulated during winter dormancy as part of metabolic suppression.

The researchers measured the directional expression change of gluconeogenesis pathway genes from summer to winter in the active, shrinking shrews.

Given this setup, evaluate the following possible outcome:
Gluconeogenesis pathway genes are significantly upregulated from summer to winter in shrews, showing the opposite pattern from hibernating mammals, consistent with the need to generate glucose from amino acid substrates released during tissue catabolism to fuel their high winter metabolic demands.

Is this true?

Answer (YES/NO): YES